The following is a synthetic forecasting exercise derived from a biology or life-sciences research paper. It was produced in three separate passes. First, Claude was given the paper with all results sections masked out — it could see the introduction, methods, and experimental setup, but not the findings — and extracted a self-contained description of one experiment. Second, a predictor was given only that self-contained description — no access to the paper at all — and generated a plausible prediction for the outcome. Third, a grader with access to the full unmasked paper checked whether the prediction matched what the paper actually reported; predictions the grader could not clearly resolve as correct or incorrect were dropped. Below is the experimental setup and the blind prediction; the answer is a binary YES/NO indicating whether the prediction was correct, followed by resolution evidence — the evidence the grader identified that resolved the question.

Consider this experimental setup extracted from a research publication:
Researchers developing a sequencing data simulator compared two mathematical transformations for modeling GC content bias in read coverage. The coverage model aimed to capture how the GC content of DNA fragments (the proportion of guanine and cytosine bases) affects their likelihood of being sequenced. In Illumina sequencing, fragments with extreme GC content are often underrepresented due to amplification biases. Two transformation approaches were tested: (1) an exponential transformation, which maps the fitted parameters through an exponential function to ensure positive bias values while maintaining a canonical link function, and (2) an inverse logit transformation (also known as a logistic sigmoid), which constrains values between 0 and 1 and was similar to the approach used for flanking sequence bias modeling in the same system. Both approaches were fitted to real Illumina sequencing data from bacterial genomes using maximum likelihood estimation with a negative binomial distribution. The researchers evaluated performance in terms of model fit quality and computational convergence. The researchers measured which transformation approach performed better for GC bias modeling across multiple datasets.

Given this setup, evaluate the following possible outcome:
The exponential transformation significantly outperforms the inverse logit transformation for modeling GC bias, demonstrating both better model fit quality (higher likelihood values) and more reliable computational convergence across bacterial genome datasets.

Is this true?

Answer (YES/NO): NO